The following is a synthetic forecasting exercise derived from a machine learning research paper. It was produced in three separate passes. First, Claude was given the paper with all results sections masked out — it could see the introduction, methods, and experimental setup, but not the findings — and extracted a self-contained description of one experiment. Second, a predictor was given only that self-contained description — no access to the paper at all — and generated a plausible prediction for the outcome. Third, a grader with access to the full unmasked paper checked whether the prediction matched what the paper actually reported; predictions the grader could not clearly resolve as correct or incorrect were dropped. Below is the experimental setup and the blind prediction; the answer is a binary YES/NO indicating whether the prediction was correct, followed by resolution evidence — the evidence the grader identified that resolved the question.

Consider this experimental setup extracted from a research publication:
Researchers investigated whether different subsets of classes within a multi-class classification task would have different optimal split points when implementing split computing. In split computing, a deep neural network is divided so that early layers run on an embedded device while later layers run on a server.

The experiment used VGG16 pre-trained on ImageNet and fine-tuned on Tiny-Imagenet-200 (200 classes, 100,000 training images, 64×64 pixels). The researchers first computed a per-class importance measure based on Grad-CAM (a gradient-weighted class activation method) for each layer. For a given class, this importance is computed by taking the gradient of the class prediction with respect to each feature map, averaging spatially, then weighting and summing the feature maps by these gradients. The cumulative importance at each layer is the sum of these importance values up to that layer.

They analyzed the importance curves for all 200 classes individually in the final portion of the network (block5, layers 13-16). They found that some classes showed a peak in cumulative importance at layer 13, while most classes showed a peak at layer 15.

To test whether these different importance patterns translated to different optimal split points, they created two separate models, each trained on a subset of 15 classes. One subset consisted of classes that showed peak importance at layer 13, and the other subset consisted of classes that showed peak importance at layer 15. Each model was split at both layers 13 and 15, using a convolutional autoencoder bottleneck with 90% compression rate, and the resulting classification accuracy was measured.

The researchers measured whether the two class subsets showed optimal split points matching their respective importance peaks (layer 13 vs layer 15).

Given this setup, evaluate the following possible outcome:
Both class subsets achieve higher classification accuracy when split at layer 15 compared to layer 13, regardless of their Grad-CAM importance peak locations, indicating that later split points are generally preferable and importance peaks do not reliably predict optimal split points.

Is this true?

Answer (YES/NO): NO